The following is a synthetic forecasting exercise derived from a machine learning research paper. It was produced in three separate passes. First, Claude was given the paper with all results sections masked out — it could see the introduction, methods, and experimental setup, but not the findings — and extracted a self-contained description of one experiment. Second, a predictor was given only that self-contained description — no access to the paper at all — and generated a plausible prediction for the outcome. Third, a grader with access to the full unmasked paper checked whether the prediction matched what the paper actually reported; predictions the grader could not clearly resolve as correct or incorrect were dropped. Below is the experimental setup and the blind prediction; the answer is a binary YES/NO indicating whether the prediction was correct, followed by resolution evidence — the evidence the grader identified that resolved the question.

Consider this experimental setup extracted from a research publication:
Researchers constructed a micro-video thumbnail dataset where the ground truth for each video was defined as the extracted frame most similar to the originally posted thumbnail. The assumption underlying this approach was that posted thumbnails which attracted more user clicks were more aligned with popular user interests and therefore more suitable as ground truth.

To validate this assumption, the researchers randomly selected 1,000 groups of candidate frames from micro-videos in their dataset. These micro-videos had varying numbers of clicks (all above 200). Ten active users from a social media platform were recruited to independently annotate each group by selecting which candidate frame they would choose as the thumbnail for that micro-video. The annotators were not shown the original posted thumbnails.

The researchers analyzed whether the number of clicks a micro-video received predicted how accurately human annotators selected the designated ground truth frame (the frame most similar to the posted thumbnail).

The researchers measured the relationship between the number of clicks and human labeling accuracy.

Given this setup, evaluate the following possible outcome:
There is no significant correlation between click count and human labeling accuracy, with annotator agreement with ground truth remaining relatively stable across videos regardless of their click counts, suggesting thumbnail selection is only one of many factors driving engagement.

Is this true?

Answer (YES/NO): NO